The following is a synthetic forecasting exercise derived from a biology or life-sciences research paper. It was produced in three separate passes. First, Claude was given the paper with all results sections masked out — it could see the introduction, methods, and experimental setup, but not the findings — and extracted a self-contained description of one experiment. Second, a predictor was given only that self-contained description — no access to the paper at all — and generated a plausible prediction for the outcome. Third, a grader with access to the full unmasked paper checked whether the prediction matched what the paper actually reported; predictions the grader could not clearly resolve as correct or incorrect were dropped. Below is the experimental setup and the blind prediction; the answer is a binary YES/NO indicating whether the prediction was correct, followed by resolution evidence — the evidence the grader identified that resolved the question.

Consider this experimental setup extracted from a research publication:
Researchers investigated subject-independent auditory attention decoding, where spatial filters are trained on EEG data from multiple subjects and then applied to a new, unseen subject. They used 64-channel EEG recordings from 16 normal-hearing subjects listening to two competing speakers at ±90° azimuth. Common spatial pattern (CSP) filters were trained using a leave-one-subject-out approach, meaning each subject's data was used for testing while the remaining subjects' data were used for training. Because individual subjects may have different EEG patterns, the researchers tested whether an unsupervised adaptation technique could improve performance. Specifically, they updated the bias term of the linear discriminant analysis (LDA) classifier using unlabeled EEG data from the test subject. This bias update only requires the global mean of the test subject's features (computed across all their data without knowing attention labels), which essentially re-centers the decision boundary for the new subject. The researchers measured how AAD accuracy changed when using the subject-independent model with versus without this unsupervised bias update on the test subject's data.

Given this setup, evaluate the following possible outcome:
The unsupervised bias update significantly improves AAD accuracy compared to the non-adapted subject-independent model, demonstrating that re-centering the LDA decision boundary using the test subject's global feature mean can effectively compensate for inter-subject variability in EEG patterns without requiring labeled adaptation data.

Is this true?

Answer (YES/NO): YES